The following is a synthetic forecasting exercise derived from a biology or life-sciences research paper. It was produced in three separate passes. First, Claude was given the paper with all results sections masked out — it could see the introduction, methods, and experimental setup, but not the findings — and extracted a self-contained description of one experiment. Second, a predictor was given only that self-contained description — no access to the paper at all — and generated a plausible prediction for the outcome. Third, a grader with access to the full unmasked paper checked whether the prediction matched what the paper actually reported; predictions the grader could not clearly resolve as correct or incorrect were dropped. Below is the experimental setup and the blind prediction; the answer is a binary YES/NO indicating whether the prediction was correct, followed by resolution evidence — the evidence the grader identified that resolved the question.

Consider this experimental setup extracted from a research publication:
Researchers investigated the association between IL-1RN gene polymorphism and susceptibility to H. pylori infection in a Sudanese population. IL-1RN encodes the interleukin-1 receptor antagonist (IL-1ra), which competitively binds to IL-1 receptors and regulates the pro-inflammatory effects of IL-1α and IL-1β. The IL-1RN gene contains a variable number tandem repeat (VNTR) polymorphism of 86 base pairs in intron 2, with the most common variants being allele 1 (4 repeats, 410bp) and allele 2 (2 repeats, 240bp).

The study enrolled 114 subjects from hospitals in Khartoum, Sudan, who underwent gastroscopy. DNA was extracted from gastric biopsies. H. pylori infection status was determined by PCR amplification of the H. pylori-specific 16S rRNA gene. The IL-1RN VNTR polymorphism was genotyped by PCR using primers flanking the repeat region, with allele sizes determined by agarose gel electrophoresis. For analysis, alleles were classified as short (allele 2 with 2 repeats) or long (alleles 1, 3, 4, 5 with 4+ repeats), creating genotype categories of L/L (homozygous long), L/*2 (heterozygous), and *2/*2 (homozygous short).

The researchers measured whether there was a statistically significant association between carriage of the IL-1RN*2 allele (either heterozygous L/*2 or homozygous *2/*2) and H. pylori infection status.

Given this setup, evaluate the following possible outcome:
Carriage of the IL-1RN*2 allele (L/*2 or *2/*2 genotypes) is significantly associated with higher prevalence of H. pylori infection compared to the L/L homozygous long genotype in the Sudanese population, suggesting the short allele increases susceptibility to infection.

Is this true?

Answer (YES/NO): NO